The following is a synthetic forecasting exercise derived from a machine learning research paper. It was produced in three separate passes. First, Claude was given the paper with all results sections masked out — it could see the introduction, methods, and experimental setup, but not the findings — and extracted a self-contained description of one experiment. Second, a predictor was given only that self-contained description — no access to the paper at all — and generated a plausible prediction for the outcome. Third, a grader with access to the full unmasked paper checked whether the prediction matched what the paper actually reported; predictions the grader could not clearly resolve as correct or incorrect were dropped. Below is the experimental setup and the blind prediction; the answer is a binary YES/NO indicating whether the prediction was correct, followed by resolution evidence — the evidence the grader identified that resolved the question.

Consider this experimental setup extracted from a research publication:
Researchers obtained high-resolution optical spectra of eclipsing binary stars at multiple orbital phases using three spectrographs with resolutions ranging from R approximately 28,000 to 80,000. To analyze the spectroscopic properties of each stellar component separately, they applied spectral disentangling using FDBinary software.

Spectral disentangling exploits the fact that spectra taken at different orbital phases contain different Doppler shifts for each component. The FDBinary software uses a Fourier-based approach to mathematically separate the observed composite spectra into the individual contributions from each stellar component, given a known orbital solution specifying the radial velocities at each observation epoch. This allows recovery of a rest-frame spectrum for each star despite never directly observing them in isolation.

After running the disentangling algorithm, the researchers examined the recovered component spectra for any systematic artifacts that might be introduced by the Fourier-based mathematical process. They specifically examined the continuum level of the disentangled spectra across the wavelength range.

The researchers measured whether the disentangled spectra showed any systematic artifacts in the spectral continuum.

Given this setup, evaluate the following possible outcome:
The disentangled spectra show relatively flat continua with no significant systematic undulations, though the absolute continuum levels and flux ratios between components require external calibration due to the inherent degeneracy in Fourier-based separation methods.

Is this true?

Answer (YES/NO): NO